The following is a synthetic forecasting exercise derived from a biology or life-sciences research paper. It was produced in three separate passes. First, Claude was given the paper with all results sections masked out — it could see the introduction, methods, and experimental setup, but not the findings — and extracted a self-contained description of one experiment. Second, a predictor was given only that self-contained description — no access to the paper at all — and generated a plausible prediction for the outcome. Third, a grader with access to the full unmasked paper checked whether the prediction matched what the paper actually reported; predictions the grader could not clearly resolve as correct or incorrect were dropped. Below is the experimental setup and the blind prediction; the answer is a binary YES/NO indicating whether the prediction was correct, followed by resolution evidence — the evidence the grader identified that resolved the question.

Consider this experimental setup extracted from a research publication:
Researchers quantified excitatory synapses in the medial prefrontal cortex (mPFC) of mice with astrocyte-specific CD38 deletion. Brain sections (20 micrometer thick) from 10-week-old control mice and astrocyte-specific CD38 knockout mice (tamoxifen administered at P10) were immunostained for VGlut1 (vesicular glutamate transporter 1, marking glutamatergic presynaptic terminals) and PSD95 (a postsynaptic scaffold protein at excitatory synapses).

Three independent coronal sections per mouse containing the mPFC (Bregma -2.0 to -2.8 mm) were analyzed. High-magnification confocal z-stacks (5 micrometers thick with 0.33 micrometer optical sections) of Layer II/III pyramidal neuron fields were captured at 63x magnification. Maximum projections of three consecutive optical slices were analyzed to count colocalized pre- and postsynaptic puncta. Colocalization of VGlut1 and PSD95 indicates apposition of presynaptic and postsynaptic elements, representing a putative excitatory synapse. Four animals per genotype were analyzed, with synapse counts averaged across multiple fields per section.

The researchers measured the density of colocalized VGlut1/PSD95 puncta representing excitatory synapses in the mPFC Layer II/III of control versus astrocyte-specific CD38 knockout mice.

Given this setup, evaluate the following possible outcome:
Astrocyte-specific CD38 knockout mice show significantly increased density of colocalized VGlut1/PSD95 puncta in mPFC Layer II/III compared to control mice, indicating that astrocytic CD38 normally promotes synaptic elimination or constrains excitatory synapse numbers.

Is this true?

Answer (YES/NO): NO